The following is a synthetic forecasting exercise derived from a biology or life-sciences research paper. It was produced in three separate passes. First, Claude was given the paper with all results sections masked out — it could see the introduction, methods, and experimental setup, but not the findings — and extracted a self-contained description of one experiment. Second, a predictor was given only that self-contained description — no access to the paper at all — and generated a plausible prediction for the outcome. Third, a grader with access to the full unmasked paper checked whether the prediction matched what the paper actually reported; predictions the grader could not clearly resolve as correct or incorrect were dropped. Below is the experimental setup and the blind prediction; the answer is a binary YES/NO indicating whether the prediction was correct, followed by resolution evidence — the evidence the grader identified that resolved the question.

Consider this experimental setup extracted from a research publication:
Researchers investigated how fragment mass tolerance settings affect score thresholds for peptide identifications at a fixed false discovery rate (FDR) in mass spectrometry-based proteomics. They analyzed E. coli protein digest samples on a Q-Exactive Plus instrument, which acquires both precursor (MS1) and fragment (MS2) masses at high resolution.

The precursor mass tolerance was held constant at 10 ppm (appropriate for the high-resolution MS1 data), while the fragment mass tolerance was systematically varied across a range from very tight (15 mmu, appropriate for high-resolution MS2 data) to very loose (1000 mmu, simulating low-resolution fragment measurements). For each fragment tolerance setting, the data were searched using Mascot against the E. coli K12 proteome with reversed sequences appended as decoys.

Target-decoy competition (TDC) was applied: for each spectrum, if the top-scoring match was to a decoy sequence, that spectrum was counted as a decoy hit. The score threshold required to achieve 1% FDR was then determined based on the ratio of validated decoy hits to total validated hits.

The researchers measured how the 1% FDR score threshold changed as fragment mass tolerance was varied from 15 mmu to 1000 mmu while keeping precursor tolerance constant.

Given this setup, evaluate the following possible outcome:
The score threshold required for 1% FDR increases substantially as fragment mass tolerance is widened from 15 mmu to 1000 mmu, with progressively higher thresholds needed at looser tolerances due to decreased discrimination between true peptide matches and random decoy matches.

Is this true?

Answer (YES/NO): YES